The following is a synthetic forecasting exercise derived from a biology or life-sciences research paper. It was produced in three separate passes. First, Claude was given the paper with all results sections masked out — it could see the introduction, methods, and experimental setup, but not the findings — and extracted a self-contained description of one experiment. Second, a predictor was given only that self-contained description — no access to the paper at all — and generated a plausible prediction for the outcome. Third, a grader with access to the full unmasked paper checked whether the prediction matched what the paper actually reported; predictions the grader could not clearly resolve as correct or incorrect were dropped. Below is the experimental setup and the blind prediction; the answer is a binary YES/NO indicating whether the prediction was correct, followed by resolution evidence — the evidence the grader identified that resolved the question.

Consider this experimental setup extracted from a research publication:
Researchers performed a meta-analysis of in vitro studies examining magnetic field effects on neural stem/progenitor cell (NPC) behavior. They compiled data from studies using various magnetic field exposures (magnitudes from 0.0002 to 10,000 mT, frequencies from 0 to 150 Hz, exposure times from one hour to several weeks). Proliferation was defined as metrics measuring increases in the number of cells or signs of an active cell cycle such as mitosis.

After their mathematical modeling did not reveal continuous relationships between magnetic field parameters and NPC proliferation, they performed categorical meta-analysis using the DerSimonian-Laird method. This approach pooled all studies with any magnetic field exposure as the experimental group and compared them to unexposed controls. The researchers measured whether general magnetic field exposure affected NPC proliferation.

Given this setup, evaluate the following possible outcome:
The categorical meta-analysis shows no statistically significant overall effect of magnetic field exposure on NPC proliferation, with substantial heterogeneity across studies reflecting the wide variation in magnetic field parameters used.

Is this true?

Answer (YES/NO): NO